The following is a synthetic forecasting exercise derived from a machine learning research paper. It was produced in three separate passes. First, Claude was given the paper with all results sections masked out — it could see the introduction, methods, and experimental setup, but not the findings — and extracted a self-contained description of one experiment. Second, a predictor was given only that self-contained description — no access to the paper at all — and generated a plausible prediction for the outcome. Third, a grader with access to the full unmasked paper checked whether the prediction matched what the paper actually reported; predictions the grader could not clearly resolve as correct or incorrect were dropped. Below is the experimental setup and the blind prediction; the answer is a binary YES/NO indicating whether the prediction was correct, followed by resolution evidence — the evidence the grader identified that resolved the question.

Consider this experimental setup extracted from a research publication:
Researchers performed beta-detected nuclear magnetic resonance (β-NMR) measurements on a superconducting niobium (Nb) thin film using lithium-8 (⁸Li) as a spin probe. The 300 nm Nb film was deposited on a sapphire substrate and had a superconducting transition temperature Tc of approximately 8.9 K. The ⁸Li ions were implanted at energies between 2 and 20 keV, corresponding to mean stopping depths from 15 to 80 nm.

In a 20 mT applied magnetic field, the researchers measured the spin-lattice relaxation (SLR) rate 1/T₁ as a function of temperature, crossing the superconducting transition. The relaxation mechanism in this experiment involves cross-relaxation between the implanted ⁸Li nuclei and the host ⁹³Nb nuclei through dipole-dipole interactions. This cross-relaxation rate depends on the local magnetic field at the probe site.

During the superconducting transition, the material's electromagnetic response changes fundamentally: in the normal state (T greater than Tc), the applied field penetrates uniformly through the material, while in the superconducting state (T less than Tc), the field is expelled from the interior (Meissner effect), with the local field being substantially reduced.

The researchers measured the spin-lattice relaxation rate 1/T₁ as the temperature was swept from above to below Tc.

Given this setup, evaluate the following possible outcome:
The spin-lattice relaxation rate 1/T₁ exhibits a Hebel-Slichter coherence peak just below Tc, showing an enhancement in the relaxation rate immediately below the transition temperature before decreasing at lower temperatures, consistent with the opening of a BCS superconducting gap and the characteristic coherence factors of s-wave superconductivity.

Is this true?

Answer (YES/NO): NO